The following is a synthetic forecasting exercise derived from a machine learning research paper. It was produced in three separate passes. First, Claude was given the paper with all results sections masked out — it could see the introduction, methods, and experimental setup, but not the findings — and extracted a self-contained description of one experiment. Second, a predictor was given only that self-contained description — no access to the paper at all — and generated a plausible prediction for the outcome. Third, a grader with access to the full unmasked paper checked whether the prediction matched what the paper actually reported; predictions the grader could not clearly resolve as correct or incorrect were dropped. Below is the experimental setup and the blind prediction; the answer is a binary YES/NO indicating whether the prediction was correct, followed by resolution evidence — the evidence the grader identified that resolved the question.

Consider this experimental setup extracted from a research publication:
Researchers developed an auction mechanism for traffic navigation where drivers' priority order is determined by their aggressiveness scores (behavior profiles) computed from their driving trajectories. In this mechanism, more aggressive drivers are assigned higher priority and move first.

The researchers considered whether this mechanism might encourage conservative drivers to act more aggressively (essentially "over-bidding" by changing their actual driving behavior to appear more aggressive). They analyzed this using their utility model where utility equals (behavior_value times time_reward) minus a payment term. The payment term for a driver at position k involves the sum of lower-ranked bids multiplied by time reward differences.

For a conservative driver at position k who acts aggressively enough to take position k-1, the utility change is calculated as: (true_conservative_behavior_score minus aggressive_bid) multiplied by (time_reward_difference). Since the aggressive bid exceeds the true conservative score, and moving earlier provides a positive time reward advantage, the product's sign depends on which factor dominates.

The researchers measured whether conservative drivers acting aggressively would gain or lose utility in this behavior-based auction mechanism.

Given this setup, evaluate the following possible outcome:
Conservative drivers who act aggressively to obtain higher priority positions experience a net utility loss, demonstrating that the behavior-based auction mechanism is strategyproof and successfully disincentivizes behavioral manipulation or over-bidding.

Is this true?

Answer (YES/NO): YES